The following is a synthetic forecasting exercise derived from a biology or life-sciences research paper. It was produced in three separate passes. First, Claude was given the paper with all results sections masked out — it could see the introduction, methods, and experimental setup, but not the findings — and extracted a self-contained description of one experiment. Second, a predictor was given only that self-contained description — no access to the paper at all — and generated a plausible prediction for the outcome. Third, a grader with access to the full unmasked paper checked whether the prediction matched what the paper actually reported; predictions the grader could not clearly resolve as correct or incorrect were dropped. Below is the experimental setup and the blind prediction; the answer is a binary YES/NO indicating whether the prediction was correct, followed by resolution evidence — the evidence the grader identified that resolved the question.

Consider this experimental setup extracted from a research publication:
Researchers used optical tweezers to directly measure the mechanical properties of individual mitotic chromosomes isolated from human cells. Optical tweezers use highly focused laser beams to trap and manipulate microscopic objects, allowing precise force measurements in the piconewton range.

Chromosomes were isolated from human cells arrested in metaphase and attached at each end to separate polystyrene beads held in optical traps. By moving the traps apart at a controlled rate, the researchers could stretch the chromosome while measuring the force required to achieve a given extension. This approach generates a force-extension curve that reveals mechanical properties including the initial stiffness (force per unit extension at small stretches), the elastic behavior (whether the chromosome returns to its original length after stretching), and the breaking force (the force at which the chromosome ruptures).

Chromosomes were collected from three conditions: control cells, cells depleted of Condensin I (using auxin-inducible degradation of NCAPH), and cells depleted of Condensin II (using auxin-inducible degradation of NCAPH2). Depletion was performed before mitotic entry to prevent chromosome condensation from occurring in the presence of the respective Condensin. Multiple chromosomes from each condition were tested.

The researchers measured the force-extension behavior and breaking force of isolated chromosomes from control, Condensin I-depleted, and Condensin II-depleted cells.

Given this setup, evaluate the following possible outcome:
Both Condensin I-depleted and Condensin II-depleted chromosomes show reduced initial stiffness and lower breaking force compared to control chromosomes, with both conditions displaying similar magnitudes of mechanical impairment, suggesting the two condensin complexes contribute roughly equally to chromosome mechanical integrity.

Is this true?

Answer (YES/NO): NO